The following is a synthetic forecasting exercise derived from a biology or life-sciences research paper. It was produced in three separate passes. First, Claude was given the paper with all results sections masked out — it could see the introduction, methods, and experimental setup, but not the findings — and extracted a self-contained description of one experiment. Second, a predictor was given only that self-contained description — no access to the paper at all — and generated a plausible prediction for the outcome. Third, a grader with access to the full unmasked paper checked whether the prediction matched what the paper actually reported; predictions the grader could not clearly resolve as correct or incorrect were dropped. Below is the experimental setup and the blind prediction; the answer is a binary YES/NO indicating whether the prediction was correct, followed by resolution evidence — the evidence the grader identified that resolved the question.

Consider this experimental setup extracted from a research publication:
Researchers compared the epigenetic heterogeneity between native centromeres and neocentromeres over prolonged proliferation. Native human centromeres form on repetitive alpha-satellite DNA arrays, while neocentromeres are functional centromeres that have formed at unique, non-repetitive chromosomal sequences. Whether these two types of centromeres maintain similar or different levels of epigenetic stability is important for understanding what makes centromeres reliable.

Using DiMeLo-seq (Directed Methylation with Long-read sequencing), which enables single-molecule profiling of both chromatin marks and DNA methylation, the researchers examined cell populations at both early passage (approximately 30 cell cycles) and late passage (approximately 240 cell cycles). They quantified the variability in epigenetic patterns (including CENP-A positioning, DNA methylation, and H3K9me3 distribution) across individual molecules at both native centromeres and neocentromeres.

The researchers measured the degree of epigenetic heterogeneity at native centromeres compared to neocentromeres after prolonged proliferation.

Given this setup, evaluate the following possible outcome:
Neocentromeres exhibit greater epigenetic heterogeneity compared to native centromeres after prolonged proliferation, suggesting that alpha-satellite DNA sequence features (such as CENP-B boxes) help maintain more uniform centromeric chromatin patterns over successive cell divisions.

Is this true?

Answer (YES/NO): YES